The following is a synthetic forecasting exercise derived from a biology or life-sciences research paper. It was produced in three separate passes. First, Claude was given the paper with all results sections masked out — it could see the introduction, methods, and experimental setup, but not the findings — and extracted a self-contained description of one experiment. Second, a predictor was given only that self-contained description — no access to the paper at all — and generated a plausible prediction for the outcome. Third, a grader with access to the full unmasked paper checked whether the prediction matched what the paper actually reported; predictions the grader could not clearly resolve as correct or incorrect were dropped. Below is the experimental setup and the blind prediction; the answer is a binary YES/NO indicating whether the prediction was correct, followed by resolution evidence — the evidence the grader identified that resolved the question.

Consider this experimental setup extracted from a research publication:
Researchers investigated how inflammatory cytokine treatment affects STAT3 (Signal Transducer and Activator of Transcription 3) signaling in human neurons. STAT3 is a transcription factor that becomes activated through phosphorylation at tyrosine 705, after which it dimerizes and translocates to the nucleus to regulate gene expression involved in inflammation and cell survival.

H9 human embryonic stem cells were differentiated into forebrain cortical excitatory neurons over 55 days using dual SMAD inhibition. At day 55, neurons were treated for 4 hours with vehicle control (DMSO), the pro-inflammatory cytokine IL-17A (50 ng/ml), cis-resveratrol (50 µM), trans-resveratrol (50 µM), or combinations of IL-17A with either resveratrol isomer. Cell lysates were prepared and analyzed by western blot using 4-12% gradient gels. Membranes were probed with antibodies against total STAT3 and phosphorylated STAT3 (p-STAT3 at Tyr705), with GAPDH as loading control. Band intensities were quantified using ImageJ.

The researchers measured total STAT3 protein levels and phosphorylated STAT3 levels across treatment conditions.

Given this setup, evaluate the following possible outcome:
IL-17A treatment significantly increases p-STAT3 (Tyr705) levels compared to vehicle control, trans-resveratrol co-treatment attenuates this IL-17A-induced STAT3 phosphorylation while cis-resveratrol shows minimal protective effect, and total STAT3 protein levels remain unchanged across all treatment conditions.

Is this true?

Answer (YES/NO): NO